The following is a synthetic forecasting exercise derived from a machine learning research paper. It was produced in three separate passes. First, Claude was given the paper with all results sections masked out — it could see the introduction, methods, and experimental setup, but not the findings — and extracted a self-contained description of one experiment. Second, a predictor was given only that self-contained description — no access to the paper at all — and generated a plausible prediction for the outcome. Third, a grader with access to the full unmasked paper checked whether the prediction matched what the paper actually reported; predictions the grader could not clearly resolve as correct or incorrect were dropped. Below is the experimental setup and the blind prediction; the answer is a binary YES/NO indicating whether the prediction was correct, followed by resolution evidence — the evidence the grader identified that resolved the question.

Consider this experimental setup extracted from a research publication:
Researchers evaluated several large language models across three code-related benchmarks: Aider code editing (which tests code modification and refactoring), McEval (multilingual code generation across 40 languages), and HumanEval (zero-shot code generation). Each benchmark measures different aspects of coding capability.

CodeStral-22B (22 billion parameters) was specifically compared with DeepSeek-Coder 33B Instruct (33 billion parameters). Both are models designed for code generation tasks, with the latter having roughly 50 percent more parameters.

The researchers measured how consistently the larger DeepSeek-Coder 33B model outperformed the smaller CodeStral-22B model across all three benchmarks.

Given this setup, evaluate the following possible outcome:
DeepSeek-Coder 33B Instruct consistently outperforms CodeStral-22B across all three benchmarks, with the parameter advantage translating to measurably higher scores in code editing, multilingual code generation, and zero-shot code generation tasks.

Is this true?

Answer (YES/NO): YES